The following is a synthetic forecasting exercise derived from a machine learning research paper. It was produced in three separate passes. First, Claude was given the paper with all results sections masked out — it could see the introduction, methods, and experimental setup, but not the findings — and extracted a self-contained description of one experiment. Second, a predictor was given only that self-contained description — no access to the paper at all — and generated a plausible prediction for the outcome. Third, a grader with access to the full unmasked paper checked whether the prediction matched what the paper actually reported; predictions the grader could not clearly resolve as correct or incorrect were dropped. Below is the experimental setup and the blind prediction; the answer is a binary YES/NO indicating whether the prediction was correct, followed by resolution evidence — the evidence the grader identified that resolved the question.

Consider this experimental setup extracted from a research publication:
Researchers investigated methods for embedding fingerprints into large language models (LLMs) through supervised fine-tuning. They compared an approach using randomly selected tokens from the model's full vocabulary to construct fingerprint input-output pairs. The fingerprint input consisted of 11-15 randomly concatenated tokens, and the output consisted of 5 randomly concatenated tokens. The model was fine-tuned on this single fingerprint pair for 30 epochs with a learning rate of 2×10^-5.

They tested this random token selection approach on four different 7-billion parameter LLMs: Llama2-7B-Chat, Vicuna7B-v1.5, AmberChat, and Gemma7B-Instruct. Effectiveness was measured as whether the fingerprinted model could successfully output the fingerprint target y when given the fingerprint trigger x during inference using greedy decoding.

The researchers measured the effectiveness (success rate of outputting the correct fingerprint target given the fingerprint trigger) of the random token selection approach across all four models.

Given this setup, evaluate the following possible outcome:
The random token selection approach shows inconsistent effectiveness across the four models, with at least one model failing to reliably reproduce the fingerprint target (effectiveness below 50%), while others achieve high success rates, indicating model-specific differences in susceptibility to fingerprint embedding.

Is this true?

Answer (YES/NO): YES